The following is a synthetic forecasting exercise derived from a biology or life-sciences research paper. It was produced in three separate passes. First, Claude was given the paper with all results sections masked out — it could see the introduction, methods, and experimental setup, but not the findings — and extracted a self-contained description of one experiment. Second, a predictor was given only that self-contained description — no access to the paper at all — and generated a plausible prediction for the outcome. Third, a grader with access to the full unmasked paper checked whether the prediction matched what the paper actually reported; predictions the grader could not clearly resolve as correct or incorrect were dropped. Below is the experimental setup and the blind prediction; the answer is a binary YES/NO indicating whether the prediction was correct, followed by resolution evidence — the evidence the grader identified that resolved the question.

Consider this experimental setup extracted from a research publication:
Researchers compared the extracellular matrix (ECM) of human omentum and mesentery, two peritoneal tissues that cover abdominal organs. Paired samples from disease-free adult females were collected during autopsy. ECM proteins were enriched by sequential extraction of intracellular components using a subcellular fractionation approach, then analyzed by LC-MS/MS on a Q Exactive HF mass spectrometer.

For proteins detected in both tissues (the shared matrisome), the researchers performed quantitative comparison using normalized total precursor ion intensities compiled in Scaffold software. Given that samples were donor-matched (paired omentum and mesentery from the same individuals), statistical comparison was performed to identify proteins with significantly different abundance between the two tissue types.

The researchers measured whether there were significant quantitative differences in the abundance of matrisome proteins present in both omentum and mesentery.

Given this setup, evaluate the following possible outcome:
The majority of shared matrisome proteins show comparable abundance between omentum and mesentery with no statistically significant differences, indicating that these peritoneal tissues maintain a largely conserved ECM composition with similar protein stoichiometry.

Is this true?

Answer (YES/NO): YES